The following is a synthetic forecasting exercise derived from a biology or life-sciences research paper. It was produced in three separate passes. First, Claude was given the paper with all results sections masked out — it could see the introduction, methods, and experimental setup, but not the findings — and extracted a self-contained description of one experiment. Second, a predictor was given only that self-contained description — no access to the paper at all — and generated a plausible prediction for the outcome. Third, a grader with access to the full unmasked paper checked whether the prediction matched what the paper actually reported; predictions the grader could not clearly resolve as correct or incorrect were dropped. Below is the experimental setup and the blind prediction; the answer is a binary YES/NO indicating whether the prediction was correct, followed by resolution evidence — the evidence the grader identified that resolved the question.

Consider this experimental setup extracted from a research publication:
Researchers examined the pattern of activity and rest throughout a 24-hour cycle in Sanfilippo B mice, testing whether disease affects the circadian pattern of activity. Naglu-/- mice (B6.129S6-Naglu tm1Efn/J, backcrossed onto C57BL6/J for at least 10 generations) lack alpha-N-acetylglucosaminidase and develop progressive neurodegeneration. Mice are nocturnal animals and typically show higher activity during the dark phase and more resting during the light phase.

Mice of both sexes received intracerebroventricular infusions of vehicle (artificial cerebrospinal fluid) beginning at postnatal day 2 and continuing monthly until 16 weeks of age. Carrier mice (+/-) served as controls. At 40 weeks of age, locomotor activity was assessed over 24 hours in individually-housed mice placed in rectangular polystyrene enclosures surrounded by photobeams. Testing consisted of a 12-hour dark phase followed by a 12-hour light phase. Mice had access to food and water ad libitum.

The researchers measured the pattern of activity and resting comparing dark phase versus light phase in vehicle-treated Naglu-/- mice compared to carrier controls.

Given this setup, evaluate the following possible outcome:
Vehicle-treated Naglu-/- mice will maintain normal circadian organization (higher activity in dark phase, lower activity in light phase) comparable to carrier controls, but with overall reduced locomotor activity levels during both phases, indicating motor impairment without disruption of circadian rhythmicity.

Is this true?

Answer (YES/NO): NO